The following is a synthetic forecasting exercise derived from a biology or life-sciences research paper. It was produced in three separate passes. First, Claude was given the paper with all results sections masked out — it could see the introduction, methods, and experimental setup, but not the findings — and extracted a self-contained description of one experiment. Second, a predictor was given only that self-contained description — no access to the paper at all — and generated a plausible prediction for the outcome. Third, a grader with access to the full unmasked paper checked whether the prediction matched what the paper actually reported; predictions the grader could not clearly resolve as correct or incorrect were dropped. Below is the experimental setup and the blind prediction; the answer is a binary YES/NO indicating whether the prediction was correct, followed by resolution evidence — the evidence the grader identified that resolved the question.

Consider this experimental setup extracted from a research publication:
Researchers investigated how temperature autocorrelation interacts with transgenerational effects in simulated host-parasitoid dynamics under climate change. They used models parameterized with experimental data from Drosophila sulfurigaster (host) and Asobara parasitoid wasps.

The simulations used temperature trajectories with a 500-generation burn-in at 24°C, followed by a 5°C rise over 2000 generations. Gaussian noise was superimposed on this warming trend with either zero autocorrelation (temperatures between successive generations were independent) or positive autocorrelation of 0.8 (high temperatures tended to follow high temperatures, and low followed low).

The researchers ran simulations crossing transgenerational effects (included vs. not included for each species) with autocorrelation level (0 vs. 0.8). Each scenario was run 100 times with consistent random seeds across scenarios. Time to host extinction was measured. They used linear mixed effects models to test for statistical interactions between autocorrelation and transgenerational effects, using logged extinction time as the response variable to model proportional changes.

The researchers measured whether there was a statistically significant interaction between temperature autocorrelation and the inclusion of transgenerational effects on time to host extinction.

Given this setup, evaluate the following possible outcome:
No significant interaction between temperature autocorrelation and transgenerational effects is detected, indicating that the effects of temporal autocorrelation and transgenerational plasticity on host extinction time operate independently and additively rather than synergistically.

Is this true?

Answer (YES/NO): NO